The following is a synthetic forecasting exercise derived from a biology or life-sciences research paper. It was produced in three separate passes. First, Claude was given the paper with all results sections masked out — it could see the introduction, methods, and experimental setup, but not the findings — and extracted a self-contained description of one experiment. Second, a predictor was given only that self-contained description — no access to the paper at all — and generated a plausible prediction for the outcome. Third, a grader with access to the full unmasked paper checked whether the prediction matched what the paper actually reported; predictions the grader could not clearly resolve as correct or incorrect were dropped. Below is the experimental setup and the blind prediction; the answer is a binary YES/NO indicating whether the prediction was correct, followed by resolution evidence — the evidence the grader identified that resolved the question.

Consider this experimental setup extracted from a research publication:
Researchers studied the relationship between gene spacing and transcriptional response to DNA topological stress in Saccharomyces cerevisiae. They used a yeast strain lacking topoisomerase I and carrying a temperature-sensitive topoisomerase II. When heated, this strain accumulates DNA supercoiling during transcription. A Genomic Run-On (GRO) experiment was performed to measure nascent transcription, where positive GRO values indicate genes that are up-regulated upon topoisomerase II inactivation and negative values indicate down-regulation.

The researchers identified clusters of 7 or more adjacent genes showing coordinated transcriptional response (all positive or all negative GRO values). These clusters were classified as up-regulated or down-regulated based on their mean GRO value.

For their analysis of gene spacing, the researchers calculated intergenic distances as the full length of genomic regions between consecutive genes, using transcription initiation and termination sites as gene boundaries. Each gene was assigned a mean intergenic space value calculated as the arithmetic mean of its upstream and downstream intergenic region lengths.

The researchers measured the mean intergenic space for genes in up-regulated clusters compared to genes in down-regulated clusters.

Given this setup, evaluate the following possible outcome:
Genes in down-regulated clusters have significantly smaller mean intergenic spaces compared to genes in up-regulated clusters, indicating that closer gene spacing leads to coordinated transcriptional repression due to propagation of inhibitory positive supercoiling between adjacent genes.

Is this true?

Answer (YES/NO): YES